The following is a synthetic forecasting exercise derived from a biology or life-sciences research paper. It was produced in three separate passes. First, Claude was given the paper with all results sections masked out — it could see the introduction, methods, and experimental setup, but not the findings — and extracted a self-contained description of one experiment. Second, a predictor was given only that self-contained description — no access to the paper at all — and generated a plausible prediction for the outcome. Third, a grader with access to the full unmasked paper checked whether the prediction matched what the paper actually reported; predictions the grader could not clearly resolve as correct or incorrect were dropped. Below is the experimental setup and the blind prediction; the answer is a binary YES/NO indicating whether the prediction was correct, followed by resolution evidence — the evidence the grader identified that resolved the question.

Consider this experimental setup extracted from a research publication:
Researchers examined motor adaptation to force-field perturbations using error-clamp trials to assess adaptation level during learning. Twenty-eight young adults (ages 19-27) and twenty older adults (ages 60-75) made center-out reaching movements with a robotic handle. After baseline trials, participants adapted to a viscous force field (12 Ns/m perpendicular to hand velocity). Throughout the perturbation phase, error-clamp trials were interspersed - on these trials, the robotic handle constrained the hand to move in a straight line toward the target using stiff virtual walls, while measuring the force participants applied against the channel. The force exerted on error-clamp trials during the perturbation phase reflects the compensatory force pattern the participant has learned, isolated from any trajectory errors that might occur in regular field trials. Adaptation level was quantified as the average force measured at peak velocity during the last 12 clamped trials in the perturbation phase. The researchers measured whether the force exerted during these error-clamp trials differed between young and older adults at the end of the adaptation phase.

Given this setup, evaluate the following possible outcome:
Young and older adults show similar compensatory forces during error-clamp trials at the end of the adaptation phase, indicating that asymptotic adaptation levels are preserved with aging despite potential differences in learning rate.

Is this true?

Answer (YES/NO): YES